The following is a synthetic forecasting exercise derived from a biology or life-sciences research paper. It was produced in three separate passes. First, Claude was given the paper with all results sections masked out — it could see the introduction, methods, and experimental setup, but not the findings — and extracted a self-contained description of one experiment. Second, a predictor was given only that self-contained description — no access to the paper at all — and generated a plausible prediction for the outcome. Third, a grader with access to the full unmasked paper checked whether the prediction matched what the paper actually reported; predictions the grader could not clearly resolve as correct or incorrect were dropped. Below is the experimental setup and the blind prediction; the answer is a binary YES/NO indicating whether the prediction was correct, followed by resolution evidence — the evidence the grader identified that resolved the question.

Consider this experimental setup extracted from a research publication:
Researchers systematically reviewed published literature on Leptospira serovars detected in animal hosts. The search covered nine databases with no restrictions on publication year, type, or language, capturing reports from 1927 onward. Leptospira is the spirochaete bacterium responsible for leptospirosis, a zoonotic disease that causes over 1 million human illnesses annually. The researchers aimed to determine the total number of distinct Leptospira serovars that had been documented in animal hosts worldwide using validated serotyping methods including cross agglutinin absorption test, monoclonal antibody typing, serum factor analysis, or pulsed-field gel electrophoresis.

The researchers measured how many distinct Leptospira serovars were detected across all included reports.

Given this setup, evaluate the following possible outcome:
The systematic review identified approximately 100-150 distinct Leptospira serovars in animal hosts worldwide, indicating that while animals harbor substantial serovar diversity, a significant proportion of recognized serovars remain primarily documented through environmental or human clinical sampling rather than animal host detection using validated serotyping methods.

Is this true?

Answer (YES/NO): NO